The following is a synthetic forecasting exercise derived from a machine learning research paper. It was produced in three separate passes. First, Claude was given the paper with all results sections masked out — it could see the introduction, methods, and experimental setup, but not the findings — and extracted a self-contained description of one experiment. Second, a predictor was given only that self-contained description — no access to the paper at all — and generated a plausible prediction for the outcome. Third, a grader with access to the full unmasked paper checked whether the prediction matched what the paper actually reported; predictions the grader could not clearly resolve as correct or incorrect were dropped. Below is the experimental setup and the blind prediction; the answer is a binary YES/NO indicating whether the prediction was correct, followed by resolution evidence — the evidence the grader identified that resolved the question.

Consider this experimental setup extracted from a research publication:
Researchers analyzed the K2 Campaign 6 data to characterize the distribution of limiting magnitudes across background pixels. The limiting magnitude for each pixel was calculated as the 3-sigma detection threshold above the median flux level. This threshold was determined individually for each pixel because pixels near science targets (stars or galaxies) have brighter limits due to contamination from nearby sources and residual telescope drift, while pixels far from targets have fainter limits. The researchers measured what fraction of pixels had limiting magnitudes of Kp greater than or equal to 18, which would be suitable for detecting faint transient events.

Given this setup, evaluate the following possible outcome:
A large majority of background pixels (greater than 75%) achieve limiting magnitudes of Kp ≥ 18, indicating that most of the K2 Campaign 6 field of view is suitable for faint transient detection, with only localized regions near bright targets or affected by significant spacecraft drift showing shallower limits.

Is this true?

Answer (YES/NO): YES